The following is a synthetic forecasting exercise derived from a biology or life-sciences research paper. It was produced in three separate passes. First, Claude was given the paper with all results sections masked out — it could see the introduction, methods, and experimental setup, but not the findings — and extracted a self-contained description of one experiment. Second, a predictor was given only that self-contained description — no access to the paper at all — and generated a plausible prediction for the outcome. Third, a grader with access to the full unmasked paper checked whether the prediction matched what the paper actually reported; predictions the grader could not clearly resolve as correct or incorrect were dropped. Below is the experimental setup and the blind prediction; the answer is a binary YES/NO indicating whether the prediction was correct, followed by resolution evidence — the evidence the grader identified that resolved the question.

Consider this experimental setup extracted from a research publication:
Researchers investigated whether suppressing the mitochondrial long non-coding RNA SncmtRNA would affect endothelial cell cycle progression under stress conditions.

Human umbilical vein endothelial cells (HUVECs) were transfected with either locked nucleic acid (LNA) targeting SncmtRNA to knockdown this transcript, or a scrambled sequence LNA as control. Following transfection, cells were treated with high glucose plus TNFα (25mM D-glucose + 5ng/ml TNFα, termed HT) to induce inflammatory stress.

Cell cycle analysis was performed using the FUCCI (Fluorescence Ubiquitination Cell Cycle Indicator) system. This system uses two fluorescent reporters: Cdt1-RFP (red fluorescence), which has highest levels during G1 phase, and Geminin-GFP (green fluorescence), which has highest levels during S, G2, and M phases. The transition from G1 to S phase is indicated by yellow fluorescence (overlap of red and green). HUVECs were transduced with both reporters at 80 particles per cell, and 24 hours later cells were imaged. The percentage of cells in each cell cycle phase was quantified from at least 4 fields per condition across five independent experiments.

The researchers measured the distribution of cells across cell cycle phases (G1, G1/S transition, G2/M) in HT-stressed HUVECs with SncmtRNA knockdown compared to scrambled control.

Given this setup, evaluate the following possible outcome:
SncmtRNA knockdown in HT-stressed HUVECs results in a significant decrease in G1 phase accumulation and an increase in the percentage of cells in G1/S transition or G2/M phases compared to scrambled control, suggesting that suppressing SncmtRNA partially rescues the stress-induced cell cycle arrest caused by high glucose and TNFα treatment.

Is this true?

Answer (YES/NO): NO